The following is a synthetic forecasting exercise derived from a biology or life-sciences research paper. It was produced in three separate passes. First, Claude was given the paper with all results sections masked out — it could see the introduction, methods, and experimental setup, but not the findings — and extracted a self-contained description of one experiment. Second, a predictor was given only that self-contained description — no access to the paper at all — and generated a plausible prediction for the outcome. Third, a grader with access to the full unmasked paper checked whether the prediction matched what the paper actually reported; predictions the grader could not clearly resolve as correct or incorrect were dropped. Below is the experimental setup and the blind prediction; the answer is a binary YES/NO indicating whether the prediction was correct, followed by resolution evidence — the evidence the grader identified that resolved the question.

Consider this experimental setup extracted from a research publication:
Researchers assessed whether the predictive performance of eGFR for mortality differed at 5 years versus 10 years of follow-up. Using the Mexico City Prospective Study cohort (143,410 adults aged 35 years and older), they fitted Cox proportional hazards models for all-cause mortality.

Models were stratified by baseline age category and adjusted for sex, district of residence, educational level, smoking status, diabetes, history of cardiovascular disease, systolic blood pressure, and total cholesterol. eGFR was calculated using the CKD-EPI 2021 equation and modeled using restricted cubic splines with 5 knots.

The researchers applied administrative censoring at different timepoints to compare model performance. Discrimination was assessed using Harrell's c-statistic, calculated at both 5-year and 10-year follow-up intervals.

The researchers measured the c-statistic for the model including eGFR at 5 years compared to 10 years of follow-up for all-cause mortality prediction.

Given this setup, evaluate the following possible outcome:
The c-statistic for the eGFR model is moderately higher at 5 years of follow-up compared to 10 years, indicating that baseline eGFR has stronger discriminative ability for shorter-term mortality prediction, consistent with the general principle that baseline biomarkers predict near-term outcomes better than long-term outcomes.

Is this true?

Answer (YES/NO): YES